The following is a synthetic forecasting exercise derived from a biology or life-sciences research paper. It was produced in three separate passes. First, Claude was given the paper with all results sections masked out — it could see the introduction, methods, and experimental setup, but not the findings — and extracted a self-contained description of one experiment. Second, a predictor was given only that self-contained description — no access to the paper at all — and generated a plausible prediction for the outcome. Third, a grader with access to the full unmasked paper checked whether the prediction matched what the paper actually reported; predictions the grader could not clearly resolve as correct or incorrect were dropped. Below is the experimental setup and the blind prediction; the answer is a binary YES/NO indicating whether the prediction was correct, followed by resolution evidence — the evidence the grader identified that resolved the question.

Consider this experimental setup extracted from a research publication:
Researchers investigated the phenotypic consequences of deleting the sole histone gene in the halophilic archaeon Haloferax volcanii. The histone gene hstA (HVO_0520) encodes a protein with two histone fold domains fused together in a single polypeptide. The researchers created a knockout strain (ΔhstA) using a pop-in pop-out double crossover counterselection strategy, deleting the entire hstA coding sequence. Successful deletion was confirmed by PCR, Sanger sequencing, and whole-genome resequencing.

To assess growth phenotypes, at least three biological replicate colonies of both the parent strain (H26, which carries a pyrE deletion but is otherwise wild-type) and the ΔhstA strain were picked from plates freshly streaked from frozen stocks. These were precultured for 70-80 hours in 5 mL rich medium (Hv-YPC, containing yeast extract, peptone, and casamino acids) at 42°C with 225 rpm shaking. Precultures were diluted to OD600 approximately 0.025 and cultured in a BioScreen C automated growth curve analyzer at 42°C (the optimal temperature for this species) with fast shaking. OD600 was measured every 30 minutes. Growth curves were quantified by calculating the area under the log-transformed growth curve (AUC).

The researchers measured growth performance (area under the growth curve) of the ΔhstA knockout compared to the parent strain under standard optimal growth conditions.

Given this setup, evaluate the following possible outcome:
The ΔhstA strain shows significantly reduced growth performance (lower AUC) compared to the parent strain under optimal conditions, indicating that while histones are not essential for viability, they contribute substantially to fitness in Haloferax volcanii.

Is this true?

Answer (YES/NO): NO